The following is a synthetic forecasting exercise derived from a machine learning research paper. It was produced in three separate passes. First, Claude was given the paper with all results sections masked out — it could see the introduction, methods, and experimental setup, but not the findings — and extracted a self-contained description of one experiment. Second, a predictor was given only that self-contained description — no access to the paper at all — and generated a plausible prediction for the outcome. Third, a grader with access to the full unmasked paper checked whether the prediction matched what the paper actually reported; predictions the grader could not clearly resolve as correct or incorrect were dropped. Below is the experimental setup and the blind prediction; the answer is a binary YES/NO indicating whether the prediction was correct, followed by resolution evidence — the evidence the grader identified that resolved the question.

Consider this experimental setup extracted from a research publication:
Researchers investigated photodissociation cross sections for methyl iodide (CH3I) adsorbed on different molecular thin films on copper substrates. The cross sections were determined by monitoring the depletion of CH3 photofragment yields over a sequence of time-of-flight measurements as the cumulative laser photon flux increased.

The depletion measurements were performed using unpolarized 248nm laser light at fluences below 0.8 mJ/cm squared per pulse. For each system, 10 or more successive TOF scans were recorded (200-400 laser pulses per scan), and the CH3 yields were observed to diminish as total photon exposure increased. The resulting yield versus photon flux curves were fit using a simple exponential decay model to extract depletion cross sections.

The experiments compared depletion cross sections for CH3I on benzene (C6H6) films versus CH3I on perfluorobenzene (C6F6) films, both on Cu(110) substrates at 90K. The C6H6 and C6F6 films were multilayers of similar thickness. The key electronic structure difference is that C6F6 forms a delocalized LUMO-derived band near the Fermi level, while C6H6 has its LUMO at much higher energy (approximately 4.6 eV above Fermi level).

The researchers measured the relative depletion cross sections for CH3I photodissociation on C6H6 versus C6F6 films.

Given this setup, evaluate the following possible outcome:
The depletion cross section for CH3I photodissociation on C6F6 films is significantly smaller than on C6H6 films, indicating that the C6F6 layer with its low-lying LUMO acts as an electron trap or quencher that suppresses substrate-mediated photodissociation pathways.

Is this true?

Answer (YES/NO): NO